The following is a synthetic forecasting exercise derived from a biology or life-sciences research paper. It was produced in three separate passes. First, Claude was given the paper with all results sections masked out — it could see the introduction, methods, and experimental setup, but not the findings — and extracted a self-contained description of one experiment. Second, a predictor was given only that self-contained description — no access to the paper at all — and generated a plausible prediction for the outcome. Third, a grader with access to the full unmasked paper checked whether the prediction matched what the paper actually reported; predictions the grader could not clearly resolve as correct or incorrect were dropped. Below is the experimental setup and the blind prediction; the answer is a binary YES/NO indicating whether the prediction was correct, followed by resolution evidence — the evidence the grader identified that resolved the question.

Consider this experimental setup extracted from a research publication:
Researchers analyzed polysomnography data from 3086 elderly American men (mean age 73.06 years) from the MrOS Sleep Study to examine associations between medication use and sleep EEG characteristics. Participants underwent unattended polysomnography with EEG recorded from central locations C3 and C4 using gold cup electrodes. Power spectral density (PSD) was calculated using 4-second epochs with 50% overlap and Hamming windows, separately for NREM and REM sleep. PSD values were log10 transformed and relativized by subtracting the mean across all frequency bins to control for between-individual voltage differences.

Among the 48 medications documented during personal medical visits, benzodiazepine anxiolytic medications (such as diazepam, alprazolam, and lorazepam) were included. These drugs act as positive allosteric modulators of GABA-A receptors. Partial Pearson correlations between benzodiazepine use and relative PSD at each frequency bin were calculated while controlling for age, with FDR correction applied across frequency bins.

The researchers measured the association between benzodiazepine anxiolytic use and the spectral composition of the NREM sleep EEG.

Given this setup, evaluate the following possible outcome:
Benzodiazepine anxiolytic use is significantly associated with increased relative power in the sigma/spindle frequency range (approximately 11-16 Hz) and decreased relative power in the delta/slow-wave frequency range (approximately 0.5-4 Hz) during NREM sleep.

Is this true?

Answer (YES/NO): YES